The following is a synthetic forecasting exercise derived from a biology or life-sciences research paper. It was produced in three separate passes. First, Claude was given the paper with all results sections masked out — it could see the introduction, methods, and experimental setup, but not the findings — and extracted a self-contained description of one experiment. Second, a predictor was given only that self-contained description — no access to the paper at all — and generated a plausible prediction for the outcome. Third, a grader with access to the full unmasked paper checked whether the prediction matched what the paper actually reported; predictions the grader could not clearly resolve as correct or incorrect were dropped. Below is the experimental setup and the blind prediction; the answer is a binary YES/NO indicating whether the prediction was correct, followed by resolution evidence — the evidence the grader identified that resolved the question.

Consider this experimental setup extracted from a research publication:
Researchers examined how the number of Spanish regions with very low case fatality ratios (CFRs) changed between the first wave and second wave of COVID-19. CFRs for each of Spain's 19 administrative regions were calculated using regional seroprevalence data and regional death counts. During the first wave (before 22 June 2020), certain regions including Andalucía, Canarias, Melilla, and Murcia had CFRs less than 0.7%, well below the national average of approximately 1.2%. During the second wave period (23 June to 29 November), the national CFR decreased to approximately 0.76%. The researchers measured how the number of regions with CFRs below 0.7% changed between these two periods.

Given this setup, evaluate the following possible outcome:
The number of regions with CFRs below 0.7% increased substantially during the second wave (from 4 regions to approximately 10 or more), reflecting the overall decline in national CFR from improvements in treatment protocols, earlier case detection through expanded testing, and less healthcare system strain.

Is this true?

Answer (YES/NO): YES